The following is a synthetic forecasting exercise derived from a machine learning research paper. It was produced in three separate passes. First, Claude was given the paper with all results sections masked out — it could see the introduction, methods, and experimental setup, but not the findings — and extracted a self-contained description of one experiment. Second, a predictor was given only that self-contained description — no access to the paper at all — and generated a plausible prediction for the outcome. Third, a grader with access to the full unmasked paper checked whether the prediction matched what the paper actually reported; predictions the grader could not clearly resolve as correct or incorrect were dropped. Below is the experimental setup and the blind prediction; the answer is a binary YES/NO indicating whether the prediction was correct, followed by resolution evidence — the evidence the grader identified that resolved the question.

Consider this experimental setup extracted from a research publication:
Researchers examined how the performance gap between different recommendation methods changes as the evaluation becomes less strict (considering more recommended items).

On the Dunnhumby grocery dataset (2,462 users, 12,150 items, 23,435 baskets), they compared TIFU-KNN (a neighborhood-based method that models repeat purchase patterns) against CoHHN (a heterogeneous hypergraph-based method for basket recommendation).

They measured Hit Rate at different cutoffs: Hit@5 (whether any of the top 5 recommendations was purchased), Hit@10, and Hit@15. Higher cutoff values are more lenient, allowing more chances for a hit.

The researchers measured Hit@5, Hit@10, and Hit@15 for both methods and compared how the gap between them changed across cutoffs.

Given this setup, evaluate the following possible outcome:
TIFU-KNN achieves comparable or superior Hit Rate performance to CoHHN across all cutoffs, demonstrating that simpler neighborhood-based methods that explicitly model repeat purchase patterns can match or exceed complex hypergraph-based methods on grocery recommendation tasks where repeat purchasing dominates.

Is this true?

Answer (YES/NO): YES